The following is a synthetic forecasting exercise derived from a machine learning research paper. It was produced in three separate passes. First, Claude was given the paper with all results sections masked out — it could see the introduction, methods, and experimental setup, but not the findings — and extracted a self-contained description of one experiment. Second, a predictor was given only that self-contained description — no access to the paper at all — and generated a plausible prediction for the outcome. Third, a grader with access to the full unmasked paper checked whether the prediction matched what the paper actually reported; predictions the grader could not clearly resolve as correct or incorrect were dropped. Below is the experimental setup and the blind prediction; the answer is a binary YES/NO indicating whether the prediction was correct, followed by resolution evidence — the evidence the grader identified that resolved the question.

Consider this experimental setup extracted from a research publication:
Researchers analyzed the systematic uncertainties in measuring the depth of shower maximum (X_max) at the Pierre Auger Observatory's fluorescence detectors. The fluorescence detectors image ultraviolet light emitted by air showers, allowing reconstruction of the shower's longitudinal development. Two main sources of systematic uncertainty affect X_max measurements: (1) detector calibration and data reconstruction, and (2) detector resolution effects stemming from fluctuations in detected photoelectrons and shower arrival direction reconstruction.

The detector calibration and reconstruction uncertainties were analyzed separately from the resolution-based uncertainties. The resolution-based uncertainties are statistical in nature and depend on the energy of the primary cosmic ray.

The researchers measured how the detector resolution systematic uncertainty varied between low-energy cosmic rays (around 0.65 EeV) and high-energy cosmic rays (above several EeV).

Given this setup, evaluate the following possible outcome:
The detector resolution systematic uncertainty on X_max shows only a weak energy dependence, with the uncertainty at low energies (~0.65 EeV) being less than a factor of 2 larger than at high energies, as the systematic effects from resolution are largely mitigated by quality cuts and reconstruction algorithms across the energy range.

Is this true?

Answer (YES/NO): YES